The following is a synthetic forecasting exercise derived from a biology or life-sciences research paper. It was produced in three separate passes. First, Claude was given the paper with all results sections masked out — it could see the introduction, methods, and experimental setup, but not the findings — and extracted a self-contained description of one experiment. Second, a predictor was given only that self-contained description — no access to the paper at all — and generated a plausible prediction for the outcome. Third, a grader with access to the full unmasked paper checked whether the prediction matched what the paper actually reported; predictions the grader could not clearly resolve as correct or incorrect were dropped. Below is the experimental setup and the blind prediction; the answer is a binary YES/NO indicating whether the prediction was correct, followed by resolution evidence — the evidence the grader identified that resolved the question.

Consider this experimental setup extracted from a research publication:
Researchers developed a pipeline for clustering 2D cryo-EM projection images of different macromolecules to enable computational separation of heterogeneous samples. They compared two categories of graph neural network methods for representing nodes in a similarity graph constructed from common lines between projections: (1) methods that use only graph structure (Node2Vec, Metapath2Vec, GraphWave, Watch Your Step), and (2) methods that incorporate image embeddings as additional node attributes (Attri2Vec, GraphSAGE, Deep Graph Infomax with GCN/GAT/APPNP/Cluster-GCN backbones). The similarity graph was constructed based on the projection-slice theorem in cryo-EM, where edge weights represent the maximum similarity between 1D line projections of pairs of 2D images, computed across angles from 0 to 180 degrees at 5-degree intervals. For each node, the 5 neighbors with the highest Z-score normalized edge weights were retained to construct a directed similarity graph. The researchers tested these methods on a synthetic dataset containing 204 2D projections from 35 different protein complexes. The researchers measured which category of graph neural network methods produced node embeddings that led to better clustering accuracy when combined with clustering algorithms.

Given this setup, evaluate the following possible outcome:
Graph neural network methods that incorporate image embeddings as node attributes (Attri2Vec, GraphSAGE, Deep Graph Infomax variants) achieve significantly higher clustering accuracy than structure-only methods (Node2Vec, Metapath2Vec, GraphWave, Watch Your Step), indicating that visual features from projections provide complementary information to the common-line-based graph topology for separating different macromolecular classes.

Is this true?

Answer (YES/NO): NO